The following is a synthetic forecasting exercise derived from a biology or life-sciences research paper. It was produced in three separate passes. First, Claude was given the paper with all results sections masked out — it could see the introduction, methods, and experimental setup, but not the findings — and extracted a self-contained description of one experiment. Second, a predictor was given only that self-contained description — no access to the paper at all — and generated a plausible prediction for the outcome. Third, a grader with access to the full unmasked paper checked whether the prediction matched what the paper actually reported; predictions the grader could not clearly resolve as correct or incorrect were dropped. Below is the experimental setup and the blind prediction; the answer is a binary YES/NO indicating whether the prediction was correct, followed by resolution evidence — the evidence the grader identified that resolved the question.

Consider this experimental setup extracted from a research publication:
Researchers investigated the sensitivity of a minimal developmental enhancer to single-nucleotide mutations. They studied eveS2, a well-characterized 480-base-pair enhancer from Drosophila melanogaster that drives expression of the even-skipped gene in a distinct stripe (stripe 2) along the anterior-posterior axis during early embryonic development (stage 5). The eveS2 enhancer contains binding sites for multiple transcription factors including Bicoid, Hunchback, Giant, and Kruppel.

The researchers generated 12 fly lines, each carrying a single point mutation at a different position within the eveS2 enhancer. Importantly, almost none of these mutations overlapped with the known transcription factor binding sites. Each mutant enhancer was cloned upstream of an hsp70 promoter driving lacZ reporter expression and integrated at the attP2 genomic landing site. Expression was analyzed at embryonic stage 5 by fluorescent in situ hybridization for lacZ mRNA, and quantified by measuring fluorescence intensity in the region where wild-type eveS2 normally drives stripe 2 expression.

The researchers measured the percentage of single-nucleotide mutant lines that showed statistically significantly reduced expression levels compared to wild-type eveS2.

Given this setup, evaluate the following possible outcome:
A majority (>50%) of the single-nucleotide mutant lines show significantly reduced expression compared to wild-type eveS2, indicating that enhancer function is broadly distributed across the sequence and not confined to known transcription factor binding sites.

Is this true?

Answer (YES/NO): YES